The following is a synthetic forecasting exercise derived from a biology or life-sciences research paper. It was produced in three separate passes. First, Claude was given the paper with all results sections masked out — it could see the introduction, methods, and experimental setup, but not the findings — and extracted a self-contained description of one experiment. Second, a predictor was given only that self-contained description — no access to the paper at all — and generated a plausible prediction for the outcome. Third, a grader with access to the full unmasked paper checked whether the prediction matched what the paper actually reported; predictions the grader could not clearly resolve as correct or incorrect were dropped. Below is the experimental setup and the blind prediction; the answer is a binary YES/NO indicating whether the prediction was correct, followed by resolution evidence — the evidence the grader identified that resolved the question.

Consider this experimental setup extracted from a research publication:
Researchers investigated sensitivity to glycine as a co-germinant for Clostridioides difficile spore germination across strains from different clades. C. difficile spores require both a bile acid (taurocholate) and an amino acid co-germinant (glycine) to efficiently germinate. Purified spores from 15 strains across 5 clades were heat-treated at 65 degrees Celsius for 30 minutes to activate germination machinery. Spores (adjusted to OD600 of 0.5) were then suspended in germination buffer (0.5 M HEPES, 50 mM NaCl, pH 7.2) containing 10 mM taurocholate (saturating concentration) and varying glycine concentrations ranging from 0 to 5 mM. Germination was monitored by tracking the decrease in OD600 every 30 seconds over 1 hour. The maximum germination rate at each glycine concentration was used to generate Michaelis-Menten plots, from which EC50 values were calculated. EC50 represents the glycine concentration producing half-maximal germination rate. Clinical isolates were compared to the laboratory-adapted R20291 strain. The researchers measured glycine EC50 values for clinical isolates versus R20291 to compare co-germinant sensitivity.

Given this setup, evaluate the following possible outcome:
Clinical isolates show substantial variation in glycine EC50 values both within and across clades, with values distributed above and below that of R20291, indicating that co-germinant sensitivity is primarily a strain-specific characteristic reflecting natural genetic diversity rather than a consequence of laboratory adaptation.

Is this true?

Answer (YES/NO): NO